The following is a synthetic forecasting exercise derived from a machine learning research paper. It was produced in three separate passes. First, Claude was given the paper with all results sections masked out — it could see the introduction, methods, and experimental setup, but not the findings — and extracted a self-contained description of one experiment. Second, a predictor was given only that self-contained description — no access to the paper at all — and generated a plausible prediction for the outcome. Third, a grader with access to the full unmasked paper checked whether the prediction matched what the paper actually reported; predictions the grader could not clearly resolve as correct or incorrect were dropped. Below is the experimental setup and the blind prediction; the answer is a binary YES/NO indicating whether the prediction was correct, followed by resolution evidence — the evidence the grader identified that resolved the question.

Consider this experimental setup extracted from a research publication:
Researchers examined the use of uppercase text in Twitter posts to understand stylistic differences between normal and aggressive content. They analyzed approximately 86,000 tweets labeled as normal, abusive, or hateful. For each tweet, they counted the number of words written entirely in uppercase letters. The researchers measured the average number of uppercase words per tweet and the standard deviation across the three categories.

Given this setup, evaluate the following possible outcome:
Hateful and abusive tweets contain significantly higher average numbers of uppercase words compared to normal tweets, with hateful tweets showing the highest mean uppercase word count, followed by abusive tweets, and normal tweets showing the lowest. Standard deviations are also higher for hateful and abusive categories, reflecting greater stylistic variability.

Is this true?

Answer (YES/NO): NO